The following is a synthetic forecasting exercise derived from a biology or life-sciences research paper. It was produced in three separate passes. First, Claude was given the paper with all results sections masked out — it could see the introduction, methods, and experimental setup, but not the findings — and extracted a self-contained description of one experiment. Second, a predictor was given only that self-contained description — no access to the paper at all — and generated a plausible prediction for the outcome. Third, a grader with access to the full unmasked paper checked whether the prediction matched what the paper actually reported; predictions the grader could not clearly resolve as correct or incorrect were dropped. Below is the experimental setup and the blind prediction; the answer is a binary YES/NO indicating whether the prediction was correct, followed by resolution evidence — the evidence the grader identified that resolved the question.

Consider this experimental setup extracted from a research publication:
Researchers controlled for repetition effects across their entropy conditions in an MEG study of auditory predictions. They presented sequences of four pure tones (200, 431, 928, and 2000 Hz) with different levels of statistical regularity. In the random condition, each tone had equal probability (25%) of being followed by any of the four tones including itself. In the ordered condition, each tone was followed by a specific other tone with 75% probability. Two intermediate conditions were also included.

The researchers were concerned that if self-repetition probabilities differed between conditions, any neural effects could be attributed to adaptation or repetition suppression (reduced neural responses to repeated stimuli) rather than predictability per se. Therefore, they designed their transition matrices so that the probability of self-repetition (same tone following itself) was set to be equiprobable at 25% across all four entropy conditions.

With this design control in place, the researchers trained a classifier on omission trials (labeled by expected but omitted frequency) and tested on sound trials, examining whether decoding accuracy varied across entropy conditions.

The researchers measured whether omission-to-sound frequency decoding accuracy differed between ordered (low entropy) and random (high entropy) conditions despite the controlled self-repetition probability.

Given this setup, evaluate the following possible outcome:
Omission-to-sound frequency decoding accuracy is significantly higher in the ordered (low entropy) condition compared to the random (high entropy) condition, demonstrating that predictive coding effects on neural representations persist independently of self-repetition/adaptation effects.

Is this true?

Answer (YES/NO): YES